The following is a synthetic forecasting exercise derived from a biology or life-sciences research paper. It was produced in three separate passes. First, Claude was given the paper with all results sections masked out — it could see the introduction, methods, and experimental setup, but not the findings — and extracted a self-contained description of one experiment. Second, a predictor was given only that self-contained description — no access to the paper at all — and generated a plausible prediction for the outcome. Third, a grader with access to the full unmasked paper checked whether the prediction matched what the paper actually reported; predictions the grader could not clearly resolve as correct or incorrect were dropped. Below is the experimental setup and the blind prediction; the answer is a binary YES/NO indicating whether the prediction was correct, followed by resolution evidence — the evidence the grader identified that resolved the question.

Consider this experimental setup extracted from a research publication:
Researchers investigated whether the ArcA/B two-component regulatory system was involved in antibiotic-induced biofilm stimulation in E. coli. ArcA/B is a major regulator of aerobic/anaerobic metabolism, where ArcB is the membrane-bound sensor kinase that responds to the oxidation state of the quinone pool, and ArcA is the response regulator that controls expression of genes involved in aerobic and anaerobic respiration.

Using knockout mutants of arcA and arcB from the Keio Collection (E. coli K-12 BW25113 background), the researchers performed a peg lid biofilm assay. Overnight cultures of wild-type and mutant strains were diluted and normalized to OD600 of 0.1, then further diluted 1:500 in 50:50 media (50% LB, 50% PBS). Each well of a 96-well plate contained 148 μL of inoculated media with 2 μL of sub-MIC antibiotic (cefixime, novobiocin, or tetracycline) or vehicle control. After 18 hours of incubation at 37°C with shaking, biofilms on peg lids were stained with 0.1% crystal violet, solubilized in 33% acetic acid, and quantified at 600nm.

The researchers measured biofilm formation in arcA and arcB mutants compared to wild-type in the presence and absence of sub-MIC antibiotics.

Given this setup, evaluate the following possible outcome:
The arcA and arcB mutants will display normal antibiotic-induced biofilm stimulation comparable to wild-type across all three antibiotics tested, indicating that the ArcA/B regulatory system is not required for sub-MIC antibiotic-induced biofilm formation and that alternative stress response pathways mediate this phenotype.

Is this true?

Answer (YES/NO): NO